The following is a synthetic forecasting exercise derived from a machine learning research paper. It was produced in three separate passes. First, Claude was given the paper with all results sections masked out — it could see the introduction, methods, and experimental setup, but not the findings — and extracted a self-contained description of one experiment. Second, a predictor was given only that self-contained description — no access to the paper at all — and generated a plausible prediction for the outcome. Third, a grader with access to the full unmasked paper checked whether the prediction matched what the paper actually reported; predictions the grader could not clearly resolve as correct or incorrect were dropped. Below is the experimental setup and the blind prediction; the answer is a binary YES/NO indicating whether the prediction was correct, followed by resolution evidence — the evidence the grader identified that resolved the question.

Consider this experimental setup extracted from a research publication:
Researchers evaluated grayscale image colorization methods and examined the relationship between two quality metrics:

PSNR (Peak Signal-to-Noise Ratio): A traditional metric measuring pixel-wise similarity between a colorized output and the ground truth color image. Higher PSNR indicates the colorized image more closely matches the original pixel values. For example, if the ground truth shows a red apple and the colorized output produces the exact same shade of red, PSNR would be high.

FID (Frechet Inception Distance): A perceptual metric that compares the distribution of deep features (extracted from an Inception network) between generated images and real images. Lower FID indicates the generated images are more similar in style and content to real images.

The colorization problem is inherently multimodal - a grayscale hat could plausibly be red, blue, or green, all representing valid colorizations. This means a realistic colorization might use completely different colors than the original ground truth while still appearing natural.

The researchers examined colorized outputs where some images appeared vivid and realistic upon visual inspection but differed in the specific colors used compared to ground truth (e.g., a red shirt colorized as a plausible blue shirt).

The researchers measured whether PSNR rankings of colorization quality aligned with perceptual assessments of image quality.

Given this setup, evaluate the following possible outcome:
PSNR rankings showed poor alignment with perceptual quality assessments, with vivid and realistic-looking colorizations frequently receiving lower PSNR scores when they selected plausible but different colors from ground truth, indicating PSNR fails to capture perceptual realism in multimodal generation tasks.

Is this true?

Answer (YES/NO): YES